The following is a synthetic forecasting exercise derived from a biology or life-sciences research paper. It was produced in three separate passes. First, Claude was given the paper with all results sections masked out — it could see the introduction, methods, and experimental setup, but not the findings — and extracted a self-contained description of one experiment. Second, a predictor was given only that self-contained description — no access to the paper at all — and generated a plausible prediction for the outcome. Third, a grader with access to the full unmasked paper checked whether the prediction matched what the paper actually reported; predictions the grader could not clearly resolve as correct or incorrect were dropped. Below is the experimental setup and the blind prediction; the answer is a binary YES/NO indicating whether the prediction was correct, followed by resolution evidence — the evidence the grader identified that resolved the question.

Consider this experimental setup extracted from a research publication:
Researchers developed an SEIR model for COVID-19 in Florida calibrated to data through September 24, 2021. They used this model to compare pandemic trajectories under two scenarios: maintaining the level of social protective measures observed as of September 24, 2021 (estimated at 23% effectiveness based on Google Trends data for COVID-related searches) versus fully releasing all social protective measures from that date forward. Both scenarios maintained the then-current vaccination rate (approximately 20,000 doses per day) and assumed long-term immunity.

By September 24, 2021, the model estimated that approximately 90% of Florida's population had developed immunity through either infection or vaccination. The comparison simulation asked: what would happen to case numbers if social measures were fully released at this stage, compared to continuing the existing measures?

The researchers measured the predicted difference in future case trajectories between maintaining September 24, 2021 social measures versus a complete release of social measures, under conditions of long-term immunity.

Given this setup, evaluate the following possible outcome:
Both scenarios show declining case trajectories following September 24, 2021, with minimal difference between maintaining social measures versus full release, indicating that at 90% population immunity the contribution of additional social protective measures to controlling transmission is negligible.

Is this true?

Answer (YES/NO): NO